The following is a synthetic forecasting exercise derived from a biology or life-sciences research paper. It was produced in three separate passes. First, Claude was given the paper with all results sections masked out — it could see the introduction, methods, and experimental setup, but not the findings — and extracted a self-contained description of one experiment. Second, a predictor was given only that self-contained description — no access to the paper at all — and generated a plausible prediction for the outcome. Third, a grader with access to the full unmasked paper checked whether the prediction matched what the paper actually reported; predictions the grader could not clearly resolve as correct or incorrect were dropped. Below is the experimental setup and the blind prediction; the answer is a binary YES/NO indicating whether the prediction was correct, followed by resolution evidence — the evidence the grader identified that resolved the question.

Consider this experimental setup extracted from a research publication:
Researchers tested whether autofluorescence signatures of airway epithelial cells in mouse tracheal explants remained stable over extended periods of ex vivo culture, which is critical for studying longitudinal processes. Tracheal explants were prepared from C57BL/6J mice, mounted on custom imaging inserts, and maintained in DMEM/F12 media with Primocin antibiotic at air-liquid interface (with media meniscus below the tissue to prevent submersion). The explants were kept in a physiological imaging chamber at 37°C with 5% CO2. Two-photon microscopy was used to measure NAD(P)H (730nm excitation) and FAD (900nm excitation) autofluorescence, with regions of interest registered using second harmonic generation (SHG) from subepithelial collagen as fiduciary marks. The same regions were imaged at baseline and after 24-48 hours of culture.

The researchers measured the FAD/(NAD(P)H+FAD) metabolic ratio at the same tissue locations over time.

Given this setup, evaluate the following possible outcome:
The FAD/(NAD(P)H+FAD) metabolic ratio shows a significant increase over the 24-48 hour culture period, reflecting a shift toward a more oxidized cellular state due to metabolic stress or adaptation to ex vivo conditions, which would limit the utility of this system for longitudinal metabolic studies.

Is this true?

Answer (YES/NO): NO